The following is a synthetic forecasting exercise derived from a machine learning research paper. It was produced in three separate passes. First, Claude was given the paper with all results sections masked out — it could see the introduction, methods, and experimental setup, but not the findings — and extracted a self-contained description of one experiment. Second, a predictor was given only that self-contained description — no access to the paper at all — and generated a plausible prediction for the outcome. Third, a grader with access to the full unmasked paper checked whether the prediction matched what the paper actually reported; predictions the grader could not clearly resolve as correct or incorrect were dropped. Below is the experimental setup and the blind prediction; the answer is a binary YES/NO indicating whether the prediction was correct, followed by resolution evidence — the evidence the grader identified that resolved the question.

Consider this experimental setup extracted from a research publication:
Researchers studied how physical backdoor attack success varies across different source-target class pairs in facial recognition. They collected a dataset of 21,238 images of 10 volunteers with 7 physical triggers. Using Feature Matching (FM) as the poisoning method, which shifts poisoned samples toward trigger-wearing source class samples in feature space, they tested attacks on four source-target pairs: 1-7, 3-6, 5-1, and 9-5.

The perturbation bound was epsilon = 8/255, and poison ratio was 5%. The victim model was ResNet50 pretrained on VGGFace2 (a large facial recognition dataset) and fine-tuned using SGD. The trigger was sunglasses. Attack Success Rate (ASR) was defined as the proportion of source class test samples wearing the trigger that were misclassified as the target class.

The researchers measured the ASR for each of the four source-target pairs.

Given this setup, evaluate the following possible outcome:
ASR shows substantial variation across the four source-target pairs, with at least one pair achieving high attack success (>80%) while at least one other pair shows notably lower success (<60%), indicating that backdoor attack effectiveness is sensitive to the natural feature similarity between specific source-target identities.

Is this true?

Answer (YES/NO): YES